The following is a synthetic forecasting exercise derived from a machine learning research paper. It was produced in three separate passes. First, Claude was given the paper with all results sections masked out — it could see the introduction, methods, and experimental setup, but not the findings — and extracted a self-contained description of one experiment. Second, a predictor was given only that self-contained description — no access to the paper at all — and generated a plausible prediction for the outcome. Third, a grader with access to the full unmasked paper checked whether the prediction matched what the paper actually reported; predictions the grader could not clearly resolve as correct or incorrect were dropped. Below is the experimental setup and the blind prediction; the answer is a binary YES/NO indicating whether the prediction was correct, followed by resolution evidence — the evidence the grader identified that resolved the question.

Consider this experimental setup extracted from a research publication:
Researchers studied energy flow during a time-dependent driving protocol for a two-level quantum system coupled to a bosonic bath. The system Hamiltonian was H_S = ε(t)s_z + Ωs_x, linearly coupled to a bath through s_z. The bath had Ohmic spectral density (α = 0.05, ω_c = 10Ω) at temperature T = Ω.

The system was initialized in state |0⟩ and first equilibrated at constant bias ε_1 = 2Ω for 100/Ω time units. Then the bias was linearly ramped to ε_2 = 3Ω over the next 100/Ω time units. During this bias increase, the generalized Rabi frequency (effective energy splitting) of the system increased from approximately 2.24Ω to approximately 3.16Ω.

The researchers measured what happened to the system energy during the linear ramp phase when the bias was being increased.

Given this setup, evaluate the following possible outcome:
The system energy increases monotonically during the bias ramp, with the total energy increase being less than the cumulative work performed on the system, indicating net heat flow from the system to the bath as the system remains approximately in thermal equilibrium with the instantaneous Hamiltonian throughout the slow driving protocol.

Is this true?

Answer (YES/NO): NO